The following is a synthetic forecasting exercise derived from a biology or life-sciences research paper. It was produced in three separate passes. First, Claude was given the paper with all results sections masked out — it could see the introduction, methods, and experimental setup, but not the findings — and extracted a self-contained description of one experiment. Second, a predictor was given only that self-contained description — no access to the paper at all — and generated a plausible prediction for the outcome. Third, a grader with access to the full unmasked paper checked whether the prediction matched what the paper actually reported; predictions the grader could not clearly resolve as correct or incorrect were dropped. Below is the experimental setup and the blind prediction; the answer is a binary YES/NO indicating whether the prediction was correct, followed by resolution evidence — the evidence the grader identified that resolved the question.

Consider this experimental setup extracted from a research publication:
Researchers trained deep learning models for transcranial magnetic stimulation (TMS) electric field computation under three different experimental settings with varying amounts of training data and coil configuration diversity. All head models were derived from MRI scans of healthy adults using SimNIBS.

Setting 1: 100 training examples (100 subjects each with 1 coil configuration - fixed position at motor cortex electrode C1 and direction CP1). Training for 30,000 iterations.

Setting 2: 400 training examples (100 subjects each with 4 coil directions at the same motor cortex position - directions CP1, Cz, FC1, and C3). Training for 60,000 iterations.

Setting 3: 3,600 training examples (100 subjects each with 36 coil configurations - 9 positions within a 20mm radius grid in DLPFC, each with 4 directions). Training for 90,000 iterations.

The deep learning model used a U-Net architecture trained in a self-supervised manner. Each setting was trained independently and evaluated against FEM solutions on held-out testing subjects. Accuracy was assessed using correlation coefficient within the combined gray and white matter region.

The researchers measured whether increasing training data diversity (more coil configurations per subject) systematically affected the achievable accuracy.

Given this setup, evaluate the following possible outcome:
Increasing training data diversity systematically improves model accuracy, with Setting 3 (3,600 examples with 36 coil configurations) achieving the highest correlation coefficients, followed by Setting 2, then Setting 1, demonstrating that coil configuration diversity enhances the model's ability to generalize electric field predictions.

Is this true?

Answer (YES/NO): NO